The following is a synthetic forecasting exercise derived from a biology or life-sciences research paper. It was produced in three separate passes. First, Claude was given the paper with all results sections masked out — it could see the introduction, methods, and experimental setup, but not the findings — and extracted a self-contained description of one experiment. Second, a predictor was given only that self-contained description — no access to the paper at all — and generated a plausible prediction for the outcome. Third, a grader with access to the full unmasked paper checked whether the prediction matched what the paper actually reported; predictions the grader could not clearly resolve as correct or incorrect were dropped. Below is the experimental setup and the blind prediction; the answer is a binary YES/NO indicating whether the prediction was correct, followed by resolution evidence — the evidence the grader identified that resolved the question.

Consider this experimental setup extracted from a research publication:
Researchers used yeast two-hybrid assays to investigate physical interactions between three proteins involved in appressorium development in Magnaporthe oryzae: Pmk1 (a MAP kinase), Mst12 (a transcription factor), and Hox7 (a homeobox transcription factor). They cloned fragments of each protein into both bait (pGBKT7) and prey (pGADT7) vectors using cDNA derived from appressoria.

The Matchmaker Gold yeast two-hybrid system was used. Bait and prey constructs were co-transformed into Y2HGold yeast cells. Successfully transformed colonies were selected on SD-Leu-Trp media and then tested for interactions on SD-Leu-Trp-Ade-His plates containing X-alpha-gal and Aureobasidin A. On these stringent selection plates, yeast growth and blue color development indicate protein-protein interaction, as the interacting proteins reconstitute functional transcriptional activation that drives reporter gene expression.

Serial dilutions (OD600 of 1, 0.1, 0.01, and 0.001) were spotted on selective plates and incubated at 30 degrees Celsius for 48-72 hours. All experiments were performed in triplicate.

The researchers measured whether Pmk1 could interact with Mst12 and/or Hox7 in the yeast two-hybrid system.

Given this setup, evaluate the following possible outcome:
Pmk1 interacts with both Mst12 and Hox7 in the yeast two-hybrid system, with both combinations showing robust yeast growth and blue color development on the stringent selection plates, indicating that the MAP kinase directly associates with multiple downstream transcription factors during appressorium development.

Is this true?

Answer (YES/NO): NO